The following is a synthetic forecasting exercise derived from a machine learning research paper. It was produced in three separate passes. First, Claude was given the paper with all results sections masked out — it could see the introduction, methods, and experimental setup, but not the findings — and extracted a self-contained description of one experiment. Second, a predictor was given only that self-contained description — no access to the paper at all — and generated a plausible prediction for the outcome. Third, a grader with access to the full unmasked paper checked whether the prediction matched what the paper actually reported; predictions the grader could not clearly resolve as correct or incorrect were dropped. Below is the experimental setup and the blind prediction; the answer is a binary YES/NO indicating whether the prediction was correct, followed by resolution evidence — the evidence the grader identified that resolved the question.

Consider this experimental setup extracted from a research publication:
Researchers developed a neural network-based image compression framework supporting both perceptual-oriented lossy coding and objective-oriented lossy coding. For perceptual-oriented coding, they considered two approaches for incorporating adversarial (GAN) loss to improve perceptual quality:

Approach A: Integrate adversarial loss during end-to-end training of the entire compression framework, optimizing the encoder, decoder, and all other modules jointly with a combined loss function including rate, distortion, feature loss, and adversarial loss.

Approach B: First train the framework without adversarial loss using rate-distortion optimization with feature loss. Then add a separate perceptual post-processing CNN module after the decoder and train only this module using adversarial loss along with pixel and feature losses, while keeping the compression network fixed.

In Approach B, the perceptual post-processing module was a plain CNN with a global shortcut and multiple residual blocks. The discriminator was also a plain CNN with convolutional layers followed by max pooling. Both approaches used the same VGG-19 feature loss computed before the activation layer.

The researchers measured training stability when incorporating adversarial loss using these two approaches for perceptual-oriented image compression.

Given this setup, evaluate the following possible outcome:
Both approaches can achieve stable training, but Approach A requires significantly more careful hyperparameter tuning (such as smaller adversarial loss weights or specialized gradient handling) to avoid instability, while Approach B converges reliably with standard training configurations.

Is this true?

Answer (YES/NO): NO